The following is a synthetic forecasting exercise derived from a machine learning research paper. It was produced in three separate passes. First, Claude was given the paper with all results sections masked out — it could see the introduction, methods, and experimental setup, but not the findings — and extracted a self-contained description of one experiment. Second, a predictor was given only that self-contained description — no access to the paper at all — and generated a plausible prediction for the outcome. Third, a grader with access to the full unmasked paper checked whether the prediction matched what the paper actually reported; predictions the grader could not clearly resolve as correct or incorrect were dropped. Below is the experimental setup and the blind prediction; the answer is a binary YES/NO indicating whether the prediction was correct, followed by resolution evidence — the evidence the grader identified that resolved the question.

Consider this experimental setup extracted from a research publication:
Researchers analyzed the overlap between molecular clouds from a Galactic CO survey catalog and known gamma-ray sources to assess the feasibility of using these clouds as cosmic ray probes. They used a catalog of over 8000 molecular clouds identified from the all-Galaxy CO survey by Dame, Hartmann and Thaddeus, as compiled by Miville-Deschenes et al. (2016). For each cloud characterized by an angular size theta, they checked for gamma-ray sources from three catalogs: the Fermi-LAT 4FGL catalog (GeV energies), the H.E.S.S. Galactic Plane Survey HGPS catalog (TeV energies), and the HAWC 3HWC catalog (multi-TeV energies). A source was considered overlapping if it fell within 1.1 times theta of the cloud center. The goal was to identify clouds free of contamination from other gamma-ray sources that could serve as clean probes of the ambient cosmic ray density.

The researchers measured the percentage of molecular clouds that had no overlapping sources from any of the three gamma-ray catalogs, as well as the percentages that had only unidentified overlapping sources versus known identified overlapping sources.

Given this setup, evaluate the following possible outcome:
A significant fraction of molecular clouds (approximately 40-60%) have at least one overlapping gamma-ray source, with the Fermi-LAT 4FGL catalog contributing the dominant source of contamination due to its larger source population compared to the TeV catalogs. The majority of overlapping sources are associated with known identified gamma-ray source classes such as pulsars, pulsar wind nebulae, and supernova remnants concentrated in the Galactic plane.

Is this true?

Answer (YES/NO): NO